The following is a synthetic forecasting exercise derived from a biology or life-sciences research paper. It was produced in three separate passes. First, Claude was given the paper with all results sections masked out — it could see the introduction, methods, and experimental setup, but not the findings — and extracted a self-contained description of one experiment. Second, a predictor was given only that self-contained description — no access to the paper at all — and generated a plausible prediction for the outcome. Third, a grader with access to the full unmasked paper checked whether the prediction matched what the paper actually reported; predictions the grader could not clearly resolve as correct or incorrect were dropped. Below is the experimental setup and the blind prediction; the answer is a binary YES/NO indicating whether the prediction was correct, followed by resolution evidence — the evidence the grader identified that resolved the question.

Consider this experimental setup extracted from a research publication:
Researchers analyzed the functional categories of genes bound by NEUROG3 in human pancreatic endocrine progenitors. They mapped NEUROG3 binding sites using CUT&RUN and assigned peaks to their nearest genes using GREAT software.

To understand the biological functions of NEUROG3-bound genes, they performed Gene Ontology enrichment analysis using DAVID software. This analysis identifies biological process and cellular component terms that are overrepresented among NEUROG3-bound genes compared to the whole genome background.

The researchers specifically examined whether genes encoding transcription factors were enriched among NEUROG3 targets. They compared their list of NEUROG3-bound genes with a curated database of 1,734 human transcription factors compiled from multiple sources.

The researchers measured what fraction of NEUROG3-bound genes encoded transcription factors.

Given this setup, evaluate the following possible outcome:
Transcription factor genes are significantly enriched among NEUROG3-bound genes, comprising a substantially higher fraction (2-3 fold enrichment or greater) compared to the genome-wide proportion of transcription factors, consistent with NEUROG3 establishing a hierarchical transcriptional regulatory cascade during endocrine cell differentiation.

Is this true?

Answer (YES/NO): NO